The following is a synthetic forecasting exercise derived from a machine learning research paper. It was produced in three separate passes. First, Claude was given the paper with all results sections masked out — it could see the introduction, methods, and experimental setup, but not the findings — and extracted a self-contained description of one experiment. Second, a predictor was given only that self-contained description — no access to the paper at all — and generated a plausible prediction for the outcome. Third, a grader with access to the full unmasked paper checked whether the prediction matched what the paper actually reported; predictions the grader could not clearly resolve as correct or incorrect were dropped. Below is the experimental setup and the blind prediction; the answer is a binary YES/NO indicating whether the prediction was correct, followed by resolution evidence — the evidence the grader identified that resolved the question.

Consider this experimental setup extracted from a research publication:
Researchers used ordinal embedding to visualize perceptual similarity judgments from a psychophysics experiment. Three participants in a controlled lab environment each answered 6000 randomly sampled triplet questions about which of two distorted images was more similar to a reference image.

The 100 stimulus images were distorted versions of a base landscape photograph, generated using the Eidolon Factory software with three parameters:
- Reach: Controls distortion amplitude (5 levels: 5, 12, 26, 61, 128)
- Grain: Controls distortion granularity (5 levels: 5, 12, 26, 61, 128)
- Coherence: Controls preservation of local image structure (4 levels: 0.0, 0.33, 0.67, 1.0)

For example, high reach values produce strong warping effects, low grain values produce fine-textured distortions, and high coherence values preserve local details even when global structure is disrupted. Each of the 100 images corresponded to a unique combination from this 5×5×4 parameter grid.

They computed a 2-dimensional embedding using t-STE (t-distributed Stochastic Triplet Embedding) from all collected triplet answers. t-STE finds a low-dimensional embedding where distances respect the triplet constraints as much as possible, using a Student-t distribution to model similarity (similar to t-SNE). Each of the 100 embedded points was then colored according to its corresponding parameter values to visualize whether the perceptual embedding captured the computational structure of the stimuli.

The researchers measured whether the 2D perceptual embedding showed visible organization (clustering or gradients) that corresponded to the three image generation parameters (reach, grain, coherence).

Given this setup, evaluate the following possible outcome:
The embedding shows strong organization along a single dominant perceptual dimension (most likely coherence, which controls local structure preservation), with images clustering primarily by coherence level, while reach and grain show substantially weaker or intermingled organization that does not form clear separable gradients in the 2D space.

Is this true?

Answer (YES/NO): NO